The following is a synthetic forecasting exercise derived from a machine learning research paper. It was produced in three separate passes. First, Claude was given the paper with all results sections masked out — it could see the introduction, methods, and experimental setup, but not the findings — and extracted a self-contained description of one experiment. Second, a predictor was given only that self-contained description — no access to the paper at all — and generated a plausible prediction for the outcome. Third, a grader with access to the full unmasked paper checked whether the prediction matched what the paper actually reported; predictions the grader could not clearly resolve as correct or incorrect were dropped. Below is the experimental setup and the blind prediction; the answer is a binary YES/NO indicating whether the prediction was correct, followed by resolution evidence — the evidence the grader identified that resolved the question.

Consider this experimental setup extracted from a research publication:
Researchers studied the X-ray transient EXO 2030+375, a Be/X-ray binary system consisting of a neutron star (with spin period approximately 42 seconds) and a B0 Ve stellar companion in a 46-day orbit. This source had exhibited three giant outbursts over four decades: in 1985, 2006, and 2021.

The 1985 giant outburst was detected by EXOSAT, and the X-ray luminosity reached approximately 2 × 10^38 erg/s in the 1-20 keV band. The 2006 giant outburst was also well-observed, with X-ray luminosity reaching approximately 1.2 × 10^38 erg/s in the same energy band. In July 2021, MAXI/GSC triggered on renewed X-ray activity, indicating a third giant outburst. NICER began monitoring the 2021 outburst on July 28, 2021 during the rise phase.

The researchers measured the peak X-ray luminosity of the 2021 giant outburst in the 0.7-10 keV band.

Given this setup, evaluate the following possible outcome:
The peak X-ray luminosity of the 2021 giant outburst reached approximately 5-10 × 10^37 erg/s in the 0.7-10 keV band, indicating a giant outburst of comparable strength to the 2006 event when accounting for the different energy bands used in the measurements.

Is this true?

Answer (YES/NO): NO